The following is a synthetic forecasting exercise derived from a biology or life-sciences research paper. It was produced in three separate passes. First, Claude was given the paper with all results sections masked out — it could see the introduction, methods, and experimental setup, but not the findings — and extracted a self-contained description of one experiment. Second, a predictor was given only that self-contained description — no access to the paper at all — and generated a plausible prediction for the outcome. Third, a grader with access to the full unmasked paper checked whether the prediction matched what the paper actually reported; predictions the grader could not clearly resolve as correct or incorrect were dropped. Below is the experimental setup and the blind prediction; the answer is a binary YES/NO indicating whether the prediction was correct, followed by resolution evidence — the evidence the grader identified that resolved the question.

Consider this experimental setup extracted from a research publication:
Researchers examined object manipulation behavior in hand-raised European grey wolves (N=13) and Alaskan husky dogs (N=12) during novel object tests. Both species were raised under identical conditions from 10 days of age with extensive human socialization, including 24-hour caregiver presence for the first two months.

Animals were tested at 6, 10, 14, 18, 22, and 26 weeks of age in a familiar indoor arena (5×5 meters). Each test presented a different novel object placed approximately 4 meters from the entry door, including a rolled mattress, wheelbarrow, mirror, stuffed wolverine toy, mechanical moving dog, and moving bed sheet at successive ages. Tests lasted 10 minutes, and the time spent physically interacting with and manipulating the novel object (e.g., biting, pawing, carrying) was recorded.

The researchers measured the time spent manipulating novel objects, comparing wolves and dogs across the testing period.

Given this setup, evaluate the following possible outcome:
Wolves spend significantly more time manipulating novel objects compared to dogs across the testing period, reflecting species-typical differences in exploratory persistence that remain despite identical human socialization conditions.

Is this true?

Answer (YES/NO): NO